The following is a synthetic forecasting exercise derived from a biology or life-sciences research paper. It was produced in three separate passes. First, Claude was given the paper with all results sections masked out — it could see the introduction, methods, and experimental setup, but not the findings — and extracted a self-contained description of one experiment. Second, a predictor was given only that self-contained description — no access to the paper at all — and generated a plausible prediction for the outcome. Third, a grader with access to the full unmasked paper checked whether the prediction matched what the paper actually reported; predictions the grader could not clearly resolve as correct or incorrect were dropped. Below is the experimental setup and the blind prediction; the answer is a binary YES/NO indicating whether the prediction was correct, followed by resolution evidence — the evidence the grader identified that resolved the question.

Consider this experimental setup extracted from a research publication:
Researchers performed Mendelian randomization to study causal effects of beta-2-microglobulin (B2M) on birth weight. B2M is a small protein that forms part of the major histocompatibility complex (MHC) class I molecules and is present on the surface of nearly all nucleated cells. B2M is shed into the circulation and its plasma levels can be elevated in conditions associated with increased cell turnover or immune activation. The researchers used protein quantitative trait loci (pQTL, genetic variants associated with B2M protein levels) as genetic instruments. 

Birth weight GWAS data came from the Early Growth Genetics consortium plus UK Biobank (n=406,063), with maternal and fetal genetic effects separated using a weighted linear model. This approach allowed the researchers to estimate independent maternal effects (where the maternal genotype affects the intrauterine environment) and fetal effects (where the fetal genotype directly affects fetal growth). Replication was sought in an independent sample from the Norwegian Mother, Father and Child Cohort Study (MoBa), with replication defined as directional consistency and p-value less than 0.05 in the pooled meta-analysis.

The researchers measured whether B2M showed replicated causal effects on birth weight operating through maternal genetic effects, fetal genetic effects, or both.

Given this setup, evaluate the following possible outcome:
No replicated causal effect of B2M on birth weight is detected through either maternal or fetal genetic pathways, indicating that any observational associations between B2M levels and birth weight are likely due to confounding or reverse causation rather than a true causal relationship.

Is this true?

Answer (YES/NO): NO